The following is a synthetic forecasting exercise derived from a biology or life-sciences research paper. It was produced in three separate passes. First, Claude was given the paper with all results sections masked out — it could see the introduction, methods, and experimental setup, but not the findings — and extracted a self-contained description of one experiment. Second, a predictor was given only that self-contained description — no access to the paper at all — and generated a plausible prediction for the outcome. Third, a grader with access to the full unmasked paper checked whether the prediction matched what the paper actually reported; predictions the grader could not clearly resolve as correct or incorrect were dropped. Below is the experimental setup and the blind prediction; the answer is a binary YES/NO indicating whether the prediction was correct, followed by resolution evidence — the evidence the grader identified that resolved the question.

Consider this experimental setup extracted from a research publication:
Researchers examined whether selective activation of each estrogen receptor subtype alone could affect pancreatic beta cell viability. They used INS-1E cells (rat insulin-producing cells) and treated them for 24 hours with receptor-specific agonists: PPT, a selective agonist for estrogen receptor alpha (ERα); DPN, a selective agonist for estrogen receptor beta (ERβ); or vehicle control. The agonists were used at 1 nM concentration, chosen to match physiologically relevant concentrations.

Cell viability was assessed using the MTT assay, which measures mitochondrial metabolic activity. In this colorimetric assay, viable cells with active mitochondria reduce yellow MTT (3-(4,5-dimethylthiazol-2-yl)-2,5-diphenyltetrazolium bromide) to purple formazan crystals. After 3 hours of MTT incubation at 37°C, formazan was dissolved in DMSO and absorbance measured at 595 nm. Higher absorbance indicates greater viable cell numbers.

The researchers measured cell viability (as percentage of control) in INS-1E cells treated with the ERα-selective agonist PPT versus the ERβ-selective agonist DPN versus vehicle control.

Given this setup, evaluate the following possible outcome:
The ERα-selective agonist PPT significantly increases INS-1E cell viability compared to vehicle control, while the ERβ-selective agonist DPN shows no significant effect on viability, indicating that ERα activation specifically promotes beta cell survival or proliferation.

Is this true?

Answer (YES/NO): NO